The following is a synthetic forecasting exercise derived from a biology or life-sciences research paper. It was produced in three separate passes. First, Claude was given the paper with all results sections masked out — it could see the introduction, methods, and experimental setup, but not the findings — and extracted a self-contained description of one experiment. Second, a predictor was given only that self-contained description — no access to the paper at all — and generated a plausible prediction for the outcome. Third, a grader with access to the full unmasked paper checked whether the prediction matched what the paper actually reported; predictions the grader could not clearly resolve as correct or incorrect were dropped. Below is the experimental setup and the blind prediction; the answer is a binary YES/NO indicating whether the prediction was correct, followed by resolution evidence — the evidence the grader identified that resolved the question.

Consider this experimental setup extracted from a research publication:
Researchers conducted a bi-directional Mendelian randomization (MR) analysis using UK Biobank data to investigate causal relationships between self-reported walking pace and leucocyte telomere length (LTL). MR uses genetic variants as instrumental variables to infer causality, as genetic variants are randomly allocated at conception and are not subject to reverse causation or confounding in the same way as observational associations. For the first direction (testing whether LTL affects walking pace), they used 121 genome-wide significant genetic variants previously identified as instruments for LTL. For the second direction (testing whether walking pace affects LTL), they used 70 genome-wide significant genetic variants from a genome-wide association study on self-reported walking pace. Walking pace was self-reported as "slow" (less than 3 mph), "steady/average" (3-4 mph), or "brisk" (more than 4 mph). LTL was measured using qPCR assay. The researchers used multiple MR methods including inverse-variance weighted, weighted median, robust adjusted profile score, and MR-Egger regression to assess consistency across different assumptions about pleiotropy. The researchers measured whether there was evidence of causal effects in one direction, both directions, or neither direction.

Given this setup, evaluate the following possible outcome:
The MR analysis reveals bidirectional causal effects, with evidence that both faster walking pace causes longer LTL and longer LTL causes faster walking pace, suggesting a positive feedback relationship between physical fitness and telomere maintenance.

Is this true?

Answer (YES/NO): NO